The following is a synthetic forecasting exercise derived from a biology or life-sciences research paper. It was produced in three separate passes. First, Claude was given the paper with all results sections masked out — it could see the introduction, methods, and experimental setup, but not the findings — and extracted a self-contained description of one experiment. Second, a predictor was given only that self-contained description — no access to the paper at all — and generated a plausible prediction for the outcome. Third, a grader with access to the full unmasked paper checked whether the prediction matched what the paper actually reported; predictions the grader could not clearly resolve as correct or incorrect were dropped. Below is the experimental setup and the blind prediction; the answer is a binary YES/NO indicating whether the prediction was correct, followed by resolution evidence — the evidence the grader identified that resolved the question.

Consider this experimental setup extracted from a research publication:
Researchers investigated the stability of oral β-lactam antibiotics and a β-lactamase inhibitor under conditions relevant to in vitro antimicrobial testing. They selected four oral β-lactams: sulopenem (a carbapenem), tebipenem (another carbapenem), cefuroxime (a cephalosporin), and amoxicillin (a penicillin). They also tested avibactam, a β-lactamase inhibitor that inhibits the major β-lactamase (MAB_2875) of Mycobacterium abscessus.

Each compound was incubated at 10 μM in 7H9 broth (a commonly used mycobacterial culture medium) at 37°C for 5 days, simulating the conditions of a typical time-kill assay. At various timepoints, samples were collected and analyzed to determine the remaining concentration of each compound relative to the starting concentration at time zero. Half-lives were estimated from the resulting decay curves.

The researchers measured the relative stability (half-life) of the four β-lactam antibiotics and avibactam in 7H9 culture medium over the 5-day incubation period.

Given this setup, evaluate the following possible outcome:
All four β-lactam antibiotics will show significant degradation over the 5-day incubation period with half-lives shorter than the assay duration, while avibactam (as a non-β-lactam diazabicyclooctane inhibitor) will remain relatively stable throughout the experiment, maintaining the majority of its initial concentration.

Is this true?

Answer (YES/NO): NO